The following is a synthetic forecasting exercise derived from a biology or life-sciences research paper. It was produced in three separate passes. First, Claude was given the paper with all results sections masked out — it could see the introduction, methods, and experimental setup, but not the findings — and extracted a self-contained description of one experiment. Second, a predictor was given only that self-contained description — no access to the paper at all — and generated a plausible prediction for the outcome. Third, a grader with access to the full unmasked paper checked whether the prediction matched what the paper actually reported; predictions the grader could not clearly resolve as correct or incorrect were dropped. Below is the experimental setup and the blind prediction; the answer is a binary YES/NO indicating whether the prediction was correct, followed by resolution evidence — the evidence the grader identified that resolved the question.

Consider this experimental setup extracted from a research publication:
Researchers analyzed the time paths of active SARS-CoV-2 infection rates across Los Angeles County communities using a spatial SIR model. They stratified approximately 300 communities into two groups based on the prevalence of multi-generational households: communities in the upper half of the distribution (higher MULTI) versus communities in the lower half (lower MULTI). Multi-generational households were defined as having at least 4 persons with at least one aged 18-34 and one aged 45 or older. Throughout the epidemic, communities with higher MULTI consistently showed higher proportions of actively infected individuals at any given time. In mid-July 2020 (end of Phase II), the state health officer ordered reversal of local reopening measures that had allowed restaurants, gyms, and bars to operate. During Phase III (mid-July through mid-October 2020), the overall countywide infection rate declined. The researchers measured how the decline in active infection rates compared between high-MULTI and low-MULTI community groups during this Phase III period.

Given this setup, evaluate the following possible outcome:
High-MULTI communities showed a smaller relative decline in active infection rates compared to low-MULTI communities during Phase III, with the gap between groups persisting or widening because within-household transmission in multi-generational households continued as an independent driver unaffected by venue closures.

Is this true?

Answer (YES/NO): NO